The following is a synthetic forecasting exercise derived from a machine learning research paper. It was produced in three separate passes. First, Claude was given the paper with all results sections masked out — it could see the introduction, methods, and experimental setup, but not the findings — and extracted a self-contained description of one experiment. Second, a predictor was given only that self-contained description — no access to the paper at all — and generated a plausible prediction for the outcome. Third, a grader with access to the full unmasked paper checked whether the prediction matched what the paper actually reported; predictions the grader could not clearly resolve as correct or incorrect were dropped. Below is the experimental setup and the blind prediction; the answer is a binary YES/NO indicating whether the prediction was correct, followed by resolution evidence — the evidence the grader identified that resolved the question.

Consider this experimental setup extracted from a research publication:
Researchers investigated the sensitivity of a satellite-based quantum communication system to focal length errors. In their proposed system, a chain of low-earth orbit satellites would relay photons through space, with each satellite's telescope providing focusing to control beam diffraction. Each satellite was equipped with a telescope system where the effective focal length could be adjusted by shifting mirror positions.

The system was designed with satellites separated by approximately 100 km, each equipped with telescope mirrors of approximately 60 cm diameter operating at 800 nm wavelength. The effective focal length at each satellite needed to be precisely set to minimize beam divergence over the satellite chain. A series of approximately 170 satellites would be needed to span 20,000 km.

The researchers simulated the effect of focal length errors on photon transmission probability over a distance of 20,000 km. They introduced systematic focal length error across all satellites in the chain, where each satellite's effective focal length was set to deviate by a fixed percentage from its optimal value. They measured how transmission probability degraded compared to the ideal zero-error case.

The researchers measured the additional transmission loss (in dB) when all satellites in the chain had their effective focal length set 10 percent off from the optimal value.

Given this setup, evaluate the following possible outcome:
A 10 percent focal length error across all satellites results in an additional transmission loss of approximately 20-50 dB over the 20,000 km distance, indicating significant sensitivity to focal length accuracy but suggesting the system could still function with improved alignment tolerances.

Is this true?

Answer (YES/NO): NO